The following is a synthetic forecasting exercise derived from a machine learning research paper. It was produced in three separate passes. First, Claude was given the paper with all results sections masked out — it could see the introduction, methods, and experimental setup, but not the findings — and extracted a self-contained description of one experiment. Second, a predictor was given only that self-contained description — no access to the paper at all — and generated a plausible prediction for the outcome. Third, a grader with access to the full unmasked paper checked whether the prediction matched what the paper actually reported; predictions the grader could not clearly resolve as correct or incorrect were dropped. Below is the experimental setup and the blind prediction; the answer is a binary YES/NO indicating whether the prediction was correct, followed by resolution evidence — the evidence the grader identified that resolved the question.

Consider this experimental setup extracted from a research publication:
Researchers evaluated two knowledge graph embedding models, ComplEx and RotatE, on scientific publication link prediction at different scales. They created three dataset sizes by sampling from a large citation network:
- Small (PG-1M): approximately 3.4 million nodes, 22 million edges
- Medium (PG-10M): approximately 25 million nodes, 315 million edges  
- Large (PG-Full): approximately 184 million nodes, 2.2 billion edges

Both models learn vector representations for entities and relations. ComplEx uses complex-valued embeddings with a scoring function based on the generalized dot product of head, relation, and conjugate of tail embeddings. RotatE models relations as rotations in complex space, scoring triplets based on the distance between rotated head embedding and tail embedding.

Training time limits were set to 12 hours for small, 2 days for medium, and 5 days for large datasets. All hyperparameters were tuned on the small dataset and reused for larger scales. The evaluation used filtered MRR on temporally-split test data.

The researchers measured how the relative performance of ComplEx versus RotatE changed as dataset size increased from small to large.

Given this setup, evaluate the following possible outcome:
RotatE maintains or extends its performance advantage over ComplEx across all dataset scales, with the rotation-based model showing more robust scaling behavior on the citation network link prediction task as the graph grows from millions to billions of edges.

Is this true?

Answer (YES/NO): NO